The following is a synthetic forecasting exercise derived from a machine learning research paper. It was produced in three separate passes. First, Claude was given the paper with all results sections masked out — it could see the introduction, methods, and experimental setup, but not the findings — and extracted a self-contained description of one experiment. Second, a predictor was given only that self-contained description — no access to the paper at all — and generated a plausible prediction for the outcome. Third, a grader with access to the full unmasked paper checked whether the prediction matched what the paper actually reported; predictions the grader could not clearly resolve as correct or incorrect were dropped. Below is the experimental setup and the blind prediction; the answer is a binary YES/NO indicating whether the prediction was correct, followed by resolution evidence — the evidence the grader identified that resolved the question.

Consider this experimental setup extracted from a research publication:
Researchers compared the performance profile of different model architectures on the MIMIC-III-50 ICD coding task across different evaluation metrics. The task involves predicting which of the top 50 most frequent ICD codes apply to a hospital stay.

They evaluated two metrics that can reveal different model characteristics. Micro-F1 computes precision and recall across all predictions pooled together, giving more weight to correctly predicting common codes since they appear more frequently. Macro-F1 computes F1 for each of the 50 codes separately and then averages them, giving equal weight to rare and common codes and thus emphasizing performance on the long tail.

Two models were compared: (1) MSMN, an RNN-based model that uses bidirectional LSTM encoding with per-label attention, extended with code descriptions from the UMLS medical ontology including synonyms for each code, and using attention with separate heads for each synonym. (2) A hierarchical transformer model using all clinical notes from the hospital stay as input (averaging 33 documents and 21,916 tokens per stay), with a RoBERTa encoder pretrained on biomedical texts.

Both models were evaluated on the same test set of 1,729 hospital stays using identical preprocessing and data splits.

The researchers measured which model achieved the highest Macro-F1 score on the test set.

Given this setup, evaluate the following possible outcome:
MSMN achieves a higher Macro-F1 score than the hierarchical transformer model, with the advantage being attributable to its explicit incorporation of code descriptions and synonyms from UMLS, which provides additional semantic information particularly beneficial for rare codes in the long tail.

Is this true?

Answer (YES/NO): YES